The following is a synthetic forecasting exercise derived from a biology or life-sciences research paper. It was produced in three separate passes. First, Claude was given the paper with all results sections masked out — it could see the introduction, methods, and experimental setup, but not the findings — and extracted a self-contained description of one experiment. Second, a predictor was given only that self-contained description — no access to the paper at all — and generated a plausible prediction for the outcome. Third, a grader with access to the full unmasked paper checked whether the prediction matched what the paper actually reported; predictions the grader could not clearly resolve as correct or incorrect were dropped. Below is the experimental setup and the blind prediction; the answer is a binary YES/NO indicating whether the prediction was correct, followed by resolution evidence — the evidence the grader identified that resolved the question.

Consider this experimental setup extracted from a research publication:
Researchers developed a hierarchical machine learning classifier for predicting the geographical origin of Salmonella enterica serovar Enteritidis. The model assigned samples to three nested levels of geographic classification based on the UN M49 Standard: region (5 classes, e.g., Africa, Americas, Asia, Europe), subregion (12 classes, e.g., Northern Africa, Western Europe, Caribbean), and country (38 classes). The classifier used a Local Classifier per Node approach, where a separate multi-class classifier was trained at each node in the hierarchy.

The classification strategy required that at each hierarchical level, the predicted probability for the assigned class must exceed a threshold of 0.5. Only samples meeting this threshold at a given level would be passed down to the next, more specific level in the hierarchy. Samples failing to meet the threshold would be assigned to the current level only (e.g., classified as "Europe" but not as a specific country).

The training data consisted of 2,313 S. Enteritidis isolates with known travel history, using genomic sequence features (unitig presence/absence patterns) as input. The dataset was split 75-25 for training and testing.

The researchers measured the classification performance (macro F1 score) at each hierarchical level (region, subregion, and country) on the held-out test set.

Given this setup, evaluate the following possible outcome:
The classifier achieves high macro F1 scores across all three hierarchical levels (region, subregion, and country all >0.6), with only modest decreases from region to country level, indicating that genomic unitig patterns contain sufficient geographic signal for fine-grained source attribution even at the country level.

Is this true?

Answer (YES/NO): NO